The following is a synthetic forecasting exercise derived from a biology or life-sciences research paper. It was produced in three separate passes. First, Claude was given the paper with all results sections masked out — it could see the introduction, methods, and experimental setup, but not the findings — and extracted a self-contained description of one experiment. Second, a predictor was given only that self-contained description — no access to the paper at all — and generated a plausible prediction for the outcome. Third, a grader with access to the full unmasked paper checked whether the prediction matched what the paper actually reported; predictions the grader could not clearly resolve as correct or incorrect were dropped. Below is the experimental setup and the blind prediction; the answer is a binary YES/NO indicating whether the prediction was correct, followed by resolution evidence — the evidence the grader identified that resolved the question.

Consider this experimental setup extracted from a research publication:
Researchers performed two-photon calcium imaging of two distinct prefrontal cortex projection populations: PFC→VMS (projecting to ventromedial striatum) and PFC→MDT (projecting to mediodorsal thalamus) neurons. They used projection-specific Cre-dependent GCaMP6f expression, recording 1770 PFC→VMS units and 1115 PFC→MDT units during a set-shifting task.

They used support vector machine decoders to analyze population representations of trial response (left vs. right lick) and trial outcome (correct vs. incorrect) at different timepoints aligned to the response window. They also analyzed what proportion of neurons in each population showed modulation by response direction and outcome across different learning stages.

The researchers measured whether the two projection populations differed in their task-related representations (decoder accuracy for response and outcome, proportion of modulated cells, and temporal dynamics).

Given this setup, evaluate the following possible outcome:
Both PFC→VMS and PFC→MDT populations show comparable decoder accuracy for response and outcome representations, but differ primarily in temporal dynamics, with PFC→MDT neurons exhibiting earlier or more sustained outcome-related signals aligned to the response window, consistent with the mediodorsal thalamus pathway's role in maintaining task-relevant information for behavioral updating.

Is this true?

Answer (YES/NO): NO